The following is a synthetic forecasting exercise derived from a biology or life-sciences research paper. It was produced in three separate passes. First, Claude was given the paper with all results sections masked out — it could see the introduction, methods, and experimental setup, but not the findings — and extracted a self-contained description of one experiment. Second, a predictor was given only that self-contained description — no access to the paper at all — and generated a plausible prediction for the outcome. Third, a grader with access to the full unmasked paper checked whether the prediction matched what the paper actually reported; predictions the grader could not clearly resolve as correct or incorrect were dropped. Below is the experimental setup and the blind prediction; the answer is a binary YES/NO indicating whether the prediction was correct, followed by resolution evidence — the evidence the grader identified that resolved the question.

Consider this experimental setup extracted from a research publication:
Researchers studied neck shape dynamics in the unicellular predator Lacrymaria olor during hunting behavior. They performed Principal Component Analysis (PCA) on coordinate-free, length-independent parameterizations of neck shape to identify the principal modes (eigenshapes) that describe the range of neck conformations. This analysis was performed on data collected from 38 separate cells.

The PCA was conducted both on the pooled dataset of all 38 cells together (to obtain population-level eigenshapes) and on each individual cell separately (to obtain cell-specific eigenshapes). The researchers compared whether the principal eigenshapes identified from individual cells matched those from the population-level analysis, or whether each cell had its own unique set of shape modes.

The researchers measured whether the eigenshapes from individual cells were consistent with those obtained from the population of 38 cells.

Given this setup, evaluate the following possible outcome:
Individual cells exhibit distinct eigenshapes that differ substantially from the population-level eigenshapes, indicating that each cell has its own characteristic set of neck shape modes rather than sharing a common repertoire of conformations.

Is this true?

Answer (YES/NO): NO